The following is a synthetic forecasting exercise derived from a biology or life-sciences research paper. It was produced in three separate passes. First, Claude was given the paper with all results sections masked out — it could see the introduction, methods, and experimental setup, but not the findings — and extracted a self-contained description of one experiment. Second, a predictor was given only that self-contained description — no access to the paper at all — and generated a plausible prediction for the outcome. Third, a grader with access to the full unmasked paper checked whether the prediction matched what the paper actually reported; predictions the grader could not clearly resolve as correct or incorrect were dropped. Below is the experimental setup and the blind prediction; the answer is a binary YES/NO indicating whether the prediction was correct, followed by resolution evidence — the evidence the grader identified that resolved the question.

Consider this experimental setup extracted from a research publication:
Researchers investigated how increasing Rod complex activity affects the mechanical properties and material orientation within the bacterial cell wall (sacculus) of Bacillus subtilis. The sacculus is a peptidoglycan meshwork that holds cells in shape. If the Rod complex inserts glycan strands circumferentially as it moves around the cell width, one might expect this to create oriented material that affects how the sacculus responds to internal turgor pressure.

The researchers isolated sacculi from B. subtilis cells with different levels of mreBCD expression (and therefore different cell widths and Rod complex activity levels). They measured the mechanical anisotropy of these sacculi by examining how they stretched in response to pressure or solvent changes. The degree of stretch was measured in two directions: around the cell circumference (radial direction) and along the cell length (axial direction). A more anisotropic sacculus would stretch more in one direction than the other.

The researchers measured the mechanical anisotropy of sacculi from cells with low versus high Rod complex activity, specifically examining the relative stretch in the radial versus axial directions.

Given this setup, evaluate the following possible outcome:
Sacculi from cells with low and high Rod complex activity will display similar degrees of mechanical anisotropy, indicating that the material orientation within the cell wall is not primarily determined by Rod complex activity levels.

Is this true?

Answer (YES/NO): NO